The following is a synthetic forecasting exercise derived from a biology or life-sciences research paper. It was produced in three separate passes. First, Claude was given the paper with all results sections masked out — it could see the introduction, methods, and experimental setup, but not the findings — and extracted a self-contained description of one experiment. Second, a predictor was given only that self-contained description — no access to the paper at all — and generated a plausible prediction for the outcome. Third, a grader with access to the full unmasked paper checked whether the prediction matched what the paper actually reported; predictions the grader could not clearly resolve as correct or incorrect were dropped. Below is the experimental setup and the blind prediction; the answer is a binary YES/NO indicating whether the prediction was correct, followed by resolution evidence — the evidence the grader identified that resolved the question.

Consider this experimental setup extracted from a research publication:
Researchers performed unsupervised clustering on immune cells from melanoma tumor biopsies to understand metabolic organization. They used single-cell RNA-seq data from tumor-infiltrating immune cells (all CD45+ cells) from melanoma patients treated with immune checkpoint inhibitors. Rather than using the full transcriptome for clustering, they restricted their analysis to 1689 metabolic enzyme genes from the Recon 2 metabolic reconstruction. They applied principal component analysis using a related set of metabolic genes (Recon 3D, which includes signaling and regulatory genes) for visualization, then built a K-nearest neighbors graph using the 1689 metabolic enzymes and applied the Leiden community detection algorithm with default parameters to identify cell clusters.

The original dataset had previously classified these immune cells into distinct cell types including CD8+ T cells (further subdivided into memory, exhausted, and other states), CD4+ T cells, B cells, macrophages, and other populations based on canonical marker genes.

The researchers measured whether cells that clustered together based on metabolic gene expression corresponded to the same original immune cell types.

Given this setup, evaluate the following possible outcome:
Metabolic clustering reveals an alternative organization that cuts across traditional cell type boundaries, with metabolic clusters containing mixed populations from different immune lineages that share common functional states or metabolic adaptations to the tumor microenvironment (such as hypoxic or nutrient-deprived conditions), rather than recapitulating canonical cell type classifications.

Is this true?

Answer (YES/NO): NO